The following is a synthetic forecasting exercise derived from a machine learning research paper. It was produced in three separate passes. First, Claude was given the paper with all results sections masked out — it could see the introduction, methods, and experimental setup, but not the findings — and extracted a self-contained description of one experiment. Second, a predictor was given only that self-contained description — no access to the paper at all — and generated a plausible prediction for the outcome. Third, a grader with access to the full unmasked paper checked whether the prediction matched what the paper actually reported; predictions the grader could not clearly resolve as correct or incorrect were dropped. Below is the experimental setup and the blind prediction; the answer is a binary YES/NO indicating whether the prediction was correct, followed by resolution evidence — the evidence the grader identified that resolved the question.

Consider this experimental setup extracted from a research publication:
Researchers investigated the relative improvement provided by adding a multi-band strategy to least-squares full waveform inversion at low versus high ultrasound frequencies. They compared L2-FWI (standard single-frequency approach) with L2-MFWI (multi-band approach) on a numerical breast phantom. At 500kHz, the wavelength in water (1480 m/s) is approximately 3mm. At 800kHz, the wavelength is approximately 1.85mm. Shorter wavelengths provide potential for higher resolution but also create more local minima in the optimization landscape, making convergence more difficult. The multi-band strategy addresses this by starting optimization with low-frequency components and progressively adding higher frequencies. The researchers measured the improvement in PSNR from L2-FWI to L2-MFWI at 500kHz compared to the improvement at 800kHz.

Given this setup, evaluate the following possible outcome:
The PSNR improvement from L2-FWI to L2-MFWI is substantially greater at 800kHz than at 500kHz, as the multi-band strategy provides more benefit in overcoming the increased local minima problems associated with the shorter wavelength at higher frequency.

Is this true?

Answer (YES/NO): NO